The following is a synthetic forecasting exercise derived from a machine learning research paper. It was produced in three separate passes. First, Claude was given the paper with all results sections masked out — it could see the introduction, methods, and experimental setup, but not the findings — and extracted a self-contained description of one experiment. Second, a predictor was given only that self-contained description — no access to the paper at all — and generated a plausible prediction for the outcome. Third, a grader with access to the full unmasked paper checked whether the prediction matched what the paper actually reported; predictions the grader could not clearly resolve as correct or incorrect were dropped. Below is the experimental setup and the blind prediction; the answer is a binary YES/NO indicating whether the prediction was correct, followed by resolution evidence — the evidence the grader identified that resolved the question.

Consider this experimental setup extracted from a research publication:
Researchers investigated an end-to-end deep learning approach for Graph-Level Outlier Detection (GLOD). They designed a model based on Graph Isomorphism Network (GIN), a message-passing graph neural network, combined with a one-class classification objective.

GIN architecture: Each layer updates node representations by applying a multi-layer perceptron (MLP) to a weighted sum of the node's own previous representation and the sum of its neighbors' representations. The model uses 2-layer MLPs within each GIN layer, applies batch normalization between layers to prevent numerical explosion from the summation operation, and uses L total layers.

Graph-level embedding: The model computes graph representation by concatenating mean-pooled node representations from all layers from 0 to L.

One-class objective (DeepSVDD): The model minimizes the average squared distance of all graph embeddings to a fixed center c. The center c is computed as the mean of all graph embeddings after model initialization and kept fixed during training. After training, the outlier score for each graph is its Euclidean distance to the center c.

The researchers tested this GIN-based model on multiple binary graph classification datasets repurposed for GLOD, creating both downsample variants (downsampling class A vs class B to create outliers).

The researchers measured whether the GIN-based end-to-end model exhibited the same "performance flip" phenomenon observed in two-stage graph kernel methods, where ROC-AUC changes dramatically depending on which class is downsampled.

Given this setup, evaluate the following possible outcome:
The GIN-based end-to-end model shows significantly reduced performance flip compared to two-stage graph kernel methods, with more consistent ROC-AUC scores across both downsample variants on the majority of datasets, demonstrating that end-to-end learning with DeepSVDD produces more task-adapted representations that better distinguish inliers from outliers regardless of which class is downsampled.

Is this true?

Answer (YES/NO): NO